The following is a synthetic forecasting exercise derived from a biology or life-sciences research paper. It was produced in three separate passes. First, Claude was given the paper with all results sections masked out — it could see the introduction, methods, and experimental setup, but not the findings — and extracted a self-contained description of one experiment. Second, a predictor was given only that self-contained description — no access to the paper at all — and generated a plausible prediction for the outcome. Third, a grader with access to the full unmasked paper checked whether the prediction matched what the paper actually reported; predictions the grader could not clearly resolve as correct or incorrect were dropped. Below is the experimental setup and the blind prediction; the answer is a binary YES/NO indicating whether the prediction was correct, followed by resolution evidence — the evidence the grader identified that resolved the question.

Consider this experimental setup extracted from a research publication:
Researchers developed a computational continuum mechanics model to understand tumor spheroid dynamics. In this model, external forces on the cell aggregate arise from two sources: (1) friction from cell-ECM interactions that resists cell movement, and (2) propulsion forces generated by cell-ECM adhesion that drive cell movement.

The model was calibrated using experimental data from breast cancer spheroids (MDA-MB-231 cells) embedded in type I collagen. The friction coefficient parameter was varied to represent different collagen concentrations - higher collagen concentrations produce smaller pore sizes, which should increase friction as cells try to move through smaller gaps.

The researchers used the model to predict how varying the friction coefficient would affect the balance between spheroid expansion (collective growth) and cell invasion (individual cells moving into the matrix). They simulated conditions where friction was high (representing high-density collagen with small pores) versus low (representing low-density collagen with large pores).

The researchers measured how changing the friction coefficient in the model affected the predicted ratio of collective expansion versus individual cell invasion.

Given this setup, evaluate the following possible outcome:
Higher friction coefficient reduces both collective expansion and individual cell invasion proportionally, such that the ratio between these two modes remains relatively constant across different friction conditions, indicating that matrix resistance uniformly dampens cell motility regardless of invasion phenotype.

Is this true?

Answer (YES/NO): NO